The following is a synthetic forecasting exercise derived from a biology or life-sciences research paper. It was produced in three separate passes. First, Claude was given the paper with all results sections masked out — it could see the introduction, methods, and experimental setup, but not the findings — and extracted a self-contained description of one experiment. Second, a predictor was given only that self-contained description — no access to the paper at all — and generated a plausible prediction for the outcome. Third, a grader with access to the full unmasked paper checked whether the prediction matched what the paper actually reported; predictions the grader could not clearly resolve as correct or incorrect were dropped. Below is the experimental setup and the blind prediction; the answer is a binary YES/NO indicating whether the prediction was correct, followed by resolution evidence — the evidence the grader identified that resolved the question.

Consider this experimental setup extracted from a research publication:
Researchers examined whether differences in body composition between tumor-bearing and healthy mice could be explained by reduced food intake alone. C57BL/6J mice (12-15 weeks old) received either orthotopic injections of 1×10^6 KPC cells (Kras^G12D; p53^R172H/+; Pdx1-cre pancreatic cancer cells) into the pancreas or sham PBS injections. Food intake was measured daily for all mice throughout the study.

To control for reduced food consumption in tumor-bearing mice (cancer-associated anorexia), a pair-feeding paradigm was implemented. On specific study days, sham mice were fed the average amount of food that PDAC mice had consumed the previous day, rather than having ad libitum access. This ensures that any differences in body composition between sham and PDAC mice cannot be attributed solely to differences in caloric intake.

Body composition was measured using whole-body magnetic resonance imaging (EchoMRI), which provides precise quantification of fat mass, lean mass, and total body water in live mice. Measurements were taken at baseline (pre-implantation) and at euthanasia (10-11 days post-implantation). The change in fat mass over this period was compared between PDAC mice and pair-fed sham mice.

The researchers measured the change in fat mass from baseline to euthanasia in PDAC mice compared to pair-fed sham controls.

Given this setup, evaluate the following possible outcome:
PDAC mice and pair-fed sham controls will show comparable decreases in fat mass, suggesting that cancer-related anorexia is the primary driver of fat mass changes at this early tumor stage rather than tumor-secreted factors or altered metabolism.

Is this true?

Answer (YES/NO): NO